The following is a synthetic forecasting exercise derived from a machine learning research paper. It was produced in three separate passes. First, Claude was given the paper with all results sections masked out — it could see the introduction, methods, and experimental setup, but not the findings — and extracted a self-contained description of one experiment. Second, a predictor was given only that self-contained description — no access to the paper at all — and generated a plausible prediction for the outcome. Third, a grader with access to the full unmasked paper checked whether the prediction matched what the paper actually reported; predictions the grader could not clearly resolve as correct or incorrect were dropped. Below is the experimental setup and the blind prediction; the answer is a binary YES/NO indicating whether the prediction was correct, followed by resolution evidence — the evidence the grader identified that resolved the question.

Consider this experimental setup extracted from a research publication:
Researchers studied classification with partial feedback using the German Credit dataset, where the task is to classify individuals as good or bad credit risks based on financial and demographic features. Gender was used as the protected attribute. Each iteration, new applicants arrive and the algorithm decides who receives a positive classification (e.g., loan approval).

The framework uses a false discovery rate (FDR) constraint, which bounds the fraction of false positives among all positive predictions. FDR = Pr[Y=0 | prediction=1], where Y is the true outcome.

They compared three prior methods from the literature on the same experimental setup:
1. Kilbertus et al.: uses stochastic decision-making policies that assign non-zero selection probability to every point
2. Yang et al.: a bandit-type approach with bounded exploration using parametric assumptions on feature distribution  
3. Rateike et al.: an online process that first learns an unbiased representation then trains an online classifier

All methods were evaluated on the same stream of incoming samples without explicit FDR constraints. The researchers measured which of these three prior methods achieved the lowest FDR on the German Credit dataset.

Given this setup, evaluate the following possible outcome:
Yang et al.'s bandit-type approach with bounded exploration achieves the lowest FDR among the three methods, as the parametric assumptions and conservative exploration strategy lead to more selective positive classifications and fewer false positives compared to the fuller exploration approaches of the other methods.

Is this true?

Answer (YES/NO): NO